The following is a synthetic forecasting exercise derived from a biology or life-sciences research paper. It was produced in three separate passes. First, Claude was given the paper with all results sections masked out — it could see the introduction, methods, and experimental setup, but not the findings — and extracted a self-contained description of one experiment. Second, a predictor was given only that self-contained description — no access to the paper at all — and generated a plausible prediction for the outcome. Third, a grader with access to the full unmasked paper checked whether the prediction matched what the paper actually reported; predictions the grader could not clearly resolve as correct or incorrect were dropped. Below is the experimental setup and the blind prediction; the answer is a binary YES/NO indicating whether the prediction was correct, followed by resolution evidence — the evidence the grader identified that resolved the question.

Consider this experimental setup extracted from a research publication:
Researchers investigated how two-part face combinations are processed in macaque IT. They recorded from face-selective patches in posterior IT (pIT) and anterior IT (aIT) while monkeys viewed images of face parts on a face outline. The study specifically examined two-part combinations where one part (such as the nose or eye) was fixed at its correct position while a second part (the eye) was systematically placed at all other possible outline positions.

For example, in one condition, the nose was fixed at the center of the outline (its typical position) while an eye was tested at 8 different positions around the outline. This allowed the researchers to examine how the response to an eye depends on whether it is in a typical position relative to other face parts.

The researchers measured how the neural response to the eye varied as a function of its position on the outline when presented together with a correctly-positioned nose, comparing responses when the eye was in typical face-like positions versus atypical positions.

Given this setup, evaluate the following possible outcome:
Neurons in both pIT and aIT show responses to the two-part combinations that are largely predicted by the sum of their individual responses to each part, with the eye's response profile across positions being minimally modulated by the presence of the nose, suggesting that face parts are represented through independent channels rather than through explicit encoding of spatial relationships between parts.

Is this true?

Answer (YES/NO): NO